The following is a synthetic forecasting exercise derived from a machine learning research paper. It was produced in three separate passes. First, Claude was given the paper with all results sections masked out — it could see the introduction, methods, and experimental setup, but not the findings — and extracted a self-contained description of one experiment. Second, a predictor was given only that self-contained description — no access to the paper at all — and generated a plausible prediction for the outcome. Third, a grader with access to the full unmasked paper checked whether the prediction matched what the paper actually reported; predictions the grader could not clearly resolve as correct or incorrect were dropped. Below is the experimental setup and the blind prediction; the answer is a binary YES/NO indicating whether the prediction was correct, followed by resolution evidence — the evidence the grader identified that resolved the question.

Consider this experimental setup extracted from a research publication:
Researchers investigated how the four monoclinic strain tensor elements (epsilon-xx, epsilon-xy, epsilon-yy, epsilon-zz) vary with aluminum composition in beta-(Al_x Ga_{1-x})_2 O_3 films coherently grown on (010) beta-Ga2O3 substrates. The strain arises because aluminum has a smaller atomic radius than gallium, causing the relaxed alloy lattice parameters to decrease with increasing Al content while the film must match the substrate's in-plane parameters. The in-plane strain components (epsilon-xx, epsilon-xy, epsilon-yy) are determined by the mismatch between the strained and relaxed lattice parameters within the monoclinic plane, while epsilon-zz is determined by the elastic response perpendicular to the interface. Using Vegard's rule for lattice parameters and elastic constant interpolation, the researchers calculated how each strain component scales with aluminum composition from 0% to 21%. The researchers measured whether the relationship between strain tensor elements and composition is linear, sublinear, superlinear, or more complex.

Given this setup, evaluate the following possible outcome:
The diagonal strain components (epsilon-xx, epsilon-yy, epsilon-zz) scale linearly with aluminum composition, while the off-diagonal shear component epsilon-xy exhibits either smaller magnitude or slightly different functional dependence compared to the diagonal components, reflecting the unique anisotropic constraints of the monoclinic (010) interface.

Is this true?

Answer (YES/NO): YES